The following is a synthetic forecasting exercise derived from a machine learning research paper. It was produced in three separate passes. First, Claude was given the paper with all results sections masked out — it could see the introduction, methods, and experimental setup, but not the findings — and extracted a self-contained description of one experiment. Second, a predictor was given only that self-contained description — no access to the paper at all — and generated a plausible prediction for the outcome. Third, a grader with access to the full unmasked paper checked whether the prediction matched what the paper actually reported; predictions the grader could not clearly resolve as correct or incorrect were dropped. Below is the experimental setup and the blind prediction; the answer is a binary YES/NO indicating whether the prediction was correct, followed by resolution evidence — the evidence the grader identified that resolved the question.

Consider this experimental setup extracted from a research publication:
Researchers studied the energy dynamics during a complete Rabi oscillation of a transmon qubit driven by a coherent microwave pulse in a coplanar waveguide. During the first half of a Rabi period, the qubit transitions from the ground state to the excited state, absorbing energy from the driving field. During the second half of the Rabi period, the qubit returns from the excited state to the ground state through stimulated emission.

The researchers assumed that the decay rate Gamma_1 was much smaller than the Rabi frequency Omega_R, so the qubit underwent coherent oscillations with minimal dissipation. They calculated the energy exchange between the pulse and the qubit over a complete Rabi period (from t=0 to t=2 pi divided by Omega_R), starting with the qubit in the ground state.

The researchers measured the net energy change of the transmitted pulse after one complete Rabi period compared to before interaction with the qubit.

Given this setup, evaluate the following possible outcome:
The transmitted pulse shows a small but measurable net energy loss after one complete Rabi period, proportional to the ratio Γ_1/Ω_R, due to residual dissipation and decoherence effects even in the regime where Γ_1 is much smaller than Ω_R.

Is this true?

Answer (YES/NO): NO